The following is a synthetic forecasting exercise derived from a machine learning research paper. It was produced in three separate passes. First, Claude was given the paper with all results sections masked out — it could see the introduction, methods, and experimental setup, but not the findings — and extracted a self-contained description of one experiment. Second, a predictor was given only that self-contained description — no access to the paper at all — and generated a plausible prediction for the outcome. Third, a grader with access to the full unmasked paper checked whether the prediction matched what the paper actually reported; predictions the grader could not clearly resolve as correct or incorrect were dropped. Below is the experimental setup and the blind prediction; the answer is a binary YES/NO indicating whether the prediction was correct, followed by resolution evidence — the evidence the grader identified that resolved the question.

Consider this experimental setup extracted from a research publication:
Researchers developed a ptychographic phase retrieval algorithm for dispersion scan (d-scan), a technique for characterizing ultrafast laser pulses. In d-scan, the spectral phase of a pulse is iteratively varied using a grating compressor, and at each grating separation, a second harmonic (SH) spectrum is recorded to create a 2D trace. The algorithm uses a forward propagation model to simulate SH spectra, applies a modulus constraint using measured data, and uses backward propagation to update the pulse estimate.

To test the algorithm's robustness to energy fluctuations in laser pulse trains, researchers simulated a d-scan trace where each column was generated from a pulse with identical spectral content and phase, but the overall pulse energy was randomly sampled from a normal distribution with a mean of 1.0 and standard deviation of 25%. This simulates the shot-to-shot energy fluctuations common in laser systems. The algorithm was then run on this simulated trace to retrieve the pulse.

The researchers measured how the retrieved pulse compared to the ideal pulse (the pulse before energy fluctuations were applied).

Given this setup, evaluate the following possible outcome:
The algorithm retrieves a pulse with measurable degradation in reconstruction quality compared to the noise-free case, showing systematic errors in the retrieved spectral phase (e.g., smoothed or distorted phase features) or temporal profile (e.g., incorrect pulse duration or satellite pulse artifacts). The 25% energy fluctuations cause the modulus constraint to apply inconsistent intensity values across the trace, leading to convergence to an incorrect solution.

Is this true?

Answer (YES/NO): NO